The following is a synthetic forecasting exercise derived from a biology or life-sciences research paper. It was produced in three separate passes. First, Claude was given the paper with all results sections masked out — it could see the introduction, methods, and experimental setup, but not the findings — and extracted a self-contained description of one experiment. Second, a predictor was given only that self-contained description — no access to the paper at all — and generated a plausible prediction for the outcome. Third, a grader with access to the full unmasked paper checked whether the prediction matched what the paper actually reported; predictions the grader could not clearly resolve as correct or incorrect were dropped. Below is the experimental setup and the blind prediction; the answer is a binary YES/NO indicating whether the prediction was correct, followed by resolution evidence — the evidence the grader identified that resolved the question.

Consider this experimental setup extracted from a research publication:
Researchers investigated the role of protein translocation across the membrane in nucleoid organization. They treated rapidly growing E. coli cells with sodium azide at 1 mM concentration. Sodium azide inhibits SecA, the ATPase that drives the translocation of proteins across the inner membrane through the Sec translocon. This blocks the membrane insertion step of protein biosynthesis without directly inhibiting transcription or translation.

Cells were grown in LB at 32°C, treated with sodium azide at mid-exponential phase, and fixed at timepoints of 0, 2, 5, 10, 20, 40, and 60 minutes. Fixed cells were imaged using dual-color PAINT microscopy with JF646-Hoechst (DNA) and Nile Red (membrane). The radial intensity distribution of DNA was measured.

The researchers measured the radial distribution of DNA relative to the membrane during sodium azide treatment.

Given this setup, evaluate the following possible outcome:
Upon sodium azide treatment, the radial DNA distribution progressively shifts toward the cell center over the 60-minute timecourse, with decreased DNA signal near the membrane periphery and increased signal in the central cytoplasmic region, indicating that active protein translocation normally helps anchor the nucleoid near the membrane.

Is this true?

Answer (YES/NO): NO